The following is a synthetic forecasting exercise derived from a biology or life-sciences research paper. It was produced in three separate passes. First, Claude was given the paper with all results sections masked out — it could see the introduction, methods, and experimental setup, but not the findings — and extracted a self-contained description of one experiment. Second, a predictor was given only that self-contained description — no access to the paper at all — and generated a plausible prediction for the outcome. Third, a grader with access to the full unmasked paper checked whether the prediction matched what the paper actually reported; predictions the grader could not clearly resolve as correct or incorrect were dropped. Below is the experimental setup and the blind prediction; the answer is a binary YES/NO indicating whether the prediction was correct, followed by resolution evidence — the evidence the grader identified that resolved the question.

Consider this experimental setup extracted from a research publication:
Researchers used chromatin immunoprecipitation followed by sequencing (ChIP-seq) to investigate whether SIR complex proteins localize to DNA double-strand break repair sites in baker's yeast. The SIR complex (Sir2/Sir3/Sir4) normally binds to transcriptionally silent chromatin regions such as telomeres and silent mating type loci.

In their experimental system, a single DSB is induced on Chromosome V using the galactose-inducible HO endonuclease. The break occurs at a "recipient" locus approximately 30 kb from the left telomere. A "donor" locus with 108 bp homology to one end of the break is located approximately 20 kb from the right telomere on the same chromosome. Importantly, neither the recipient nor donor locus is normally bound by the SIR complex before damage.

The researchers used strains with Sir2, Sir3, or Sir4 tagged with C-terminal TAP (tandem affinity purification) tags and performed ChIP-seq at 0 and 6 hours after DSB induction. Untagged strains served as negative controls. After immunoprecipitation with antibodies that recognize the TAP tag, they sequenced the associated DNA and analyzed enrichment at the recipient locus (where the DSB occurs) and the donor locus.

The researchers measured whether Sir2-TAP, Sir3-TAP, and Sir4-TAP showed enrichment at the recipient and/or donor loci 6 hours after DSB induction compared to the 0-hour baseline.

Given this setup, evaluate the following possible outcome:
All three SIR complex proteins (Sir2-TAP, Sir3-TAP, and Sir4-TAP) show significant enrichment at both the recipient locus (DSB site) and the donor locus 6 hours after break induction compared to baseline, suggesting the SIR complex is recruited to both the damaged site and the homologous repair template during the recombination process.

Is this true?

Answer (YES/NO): NO